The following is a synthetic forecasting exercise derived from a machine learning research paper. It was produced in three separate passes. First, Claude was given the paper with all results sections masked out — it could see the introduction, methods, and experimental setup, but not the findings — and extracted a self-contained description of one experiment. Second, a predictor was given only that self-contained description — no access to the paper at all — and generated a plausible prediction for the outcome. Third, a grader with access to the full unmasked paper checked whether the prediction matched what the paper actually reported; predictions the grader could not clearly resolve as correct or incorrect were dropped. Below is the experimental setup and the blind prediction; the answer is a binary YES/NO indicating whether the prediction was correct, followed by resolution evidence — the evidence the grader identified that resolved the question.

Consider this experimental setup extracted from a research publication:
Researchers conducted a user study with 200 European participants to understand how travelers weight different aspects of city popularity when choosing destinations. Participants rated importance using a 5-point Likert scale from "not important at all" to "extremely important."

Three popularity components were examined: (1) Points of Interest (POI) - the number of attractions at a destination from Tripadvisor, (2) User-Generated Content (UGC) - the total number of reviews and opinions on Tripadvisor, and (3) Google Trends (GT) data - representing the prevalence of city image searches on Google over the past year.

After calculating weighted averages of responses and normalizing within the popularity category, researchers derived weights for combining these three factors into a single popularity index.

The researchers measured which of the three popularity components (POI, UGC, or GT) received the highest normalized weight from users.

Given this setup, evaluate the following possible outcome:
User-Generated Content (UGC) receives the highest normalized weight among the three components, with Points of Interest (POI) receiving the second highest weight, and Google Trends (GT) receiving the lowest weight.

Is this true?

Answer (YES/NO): NO